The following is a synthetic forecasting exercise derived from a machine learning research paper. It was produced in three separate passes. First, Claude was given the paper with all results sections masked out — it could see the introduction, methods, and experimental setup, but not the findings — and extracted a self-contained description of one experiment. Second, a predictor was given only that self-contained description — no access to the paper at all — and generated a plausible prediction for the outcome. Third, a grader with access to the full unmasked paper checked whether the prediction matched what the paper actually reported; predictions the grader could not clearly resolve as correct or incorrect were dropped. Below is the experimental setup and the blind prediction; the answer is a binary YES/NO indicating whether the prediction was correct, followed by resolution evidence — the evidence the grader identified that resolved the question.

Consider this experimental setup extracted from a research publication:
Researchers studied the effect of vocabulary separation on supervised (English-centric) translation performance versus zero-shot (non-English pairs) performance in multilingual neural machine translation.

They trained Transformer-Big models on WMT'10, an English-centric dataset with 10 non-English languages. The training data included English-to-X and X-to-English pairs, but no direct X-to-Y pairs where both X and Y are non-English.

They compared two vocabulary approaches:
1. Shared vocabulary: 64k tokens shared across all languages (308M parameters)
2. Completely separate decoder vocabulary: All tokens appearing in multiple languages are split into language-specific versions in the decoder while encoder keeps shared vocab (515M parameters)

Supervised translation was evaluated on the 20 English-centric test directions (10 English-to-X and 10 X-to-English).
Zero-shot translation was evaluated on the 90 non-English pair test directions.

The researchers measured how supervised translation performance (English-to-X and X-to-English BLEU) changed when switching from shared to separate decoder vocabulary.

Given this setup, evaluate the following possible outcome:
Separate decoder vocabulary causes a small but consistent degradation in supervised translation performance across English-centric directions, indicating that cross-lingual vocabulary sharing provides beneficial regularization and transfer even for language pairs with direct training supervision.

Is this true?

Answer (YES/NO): NO